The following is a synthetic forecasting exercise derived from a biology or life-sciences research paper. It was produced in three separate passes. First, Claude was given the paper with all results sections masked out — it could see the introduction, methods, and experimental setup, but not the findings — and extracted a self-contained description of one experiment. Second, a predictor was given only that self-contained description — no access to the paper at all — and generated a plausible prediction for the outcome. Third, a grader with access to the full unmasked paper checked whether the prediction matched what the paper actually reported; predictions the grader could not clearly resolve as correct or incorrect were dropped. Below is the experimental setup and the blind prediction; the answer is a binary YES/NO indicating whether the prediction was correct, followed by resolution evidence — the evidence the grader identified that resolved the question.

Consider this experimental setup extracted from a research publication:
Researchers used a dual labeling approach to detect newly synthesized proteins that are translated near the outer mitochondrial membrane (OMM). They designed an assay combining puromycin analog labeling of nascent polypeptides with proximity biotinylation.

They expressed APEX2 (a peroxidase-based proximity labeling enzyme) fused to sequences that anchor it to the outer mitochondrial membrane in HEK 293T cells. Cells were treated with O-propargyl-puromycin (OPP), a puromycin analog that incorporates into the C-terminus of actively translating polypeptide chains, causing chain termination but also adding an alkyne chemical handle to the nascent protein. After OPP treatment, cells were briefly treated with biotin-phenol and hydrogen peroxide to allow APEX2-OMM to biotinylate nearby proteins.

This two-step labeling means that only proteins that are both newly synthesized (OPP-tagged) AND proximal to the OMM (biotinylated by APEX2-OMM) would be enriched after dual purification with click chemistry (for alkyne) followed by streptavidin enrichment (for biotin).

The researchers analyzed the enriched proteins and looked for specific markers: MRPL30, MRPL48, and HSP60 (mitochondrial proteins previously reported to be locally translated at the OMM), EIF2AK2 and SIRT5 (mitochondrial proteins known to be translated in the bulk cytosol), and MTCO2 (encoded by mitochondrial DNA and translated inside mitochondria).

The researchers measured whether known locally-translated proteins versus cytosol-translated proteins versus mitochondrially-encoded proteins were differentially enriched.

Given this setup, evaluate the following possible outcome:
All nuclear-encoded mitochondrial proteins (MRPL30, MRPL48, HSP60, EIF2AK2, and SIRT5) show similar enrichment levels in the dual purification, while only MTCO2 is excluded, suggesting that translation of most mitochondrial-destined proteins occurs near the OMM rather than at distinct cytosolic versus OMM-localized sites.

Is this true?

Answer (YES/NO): NO